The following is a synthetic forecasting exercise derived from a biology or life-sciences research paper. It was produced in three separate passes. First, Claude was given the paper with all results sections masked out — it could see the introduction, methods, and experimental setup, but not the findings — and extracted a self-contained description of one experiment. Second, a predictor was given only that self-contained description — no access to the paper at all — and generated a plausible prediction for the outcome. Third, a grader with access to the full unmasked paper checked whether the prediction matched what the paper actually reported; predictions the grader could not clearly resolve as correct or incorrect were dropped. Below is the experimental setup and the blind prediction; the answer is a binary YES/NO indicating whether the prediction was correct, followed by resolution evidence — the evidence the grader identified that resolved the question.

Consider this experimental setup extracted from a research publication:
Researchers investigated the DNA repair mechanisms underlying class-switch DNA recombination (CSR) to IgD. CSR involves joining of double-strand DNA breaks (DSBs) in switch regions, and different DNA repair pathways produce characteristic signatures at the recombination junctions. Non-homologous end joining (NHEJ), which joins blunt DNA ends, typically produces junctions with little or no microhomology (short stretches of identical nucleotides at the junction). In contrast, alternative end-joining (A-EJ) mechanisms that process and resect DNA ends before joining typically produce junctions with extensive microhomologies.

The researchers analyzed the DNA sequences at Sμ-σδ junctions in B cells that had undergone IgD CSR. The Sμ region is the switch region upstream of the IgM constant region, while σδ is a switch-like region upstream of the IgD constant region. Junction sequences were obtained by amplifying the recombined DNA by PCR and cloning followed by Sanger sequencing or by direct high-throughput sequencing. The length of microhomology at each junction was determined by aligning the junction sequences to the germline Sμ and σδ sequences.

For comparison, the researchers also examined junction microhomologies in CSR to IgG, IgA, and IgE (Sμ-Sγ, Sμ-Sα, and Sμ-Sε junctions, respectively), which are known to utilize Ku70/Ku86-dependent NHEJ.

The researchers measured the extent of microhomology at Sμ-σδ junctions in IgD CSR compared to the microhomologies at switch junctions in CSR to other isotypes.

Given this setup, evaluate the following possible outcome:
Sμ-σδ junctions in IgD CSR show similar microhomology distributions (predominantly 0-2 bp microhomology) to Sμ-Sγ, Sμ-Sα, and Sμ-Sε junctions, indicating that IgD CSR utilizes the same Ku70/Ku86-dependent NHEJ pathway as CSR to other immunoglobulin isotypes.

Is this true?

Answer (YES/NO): NO